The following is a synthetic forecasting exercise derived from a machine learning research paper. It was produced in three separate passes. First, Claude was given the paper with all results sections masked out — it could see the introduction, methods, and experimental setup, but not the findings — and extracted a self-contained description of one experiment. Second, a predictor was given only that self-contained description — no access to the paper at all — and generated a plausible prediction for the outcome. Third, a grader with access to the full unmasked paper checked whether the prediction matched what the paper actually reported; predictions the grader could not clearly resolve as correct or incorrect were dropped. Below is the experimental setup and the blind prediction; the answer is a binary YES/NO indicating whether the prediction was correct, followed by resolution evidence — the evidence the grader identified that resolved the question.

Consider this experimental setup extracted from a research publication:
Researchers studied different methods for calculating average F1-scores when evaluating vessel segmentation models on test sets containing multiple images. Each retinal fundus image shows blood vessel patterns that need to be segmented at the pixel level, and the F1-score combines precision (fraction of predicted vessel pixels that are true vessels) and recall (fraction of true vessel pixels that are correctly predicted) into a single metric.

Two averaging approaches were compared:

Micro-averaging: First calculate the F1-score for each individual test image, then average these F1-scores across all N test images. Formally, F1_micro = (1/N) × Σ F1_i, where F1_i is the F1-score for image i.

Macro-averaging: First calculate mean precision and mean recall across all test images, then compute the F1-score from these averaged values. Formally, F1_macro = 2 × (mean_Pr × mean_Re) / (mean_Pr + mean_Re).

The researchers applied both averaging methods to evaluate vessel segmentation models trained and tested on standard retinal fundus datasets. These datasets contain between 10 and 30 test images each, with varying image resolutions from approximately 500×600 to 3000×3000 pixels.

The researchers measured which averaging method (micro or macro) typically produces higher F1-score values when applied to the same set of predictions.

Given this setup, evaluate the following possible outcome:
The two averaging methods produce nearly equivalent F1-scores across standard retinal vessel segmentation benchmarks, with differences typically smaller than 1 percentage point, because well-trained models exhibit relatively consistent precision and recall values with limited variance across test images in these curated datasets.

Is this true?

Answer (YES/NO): NO